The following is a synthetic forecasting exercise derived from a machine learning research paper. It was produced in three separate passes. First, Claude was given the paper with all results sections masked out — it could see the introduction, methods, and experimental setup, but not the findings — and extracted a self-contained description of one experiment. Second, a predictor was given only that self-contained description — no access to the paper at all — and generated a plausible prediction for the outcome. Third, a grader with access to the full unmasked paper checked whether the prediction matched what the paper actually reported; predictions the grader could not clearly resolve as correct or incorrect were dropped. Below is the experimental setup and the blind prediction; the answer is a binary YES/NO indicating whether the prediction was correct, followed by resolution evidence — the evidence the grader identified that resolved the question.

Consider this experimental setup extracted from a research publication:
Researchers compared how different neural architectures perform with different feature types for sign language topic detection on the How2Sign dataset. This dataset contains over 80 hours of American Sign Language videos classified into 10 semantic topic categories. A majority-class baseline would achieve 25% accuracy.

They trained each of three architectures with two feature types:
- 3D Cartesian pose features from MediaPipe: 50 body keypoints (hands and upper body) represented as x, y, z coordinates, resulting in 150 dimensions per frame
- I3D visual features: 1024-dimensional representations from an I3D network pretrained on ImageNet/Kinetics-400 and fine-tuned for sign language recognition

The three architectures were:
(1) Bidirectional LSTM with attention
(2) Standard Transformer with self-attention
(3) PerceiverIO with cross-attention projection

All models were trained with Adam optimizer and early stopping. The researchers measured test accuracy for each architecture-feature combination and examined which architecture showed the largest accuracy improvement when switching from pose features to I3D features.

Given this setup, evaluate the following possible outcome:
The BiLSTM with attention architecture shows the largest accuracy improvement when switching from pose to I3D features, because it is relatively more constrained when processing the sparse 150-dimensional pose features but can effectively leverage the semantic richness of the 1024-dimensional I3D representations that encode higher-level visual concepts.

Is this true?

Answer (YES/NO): NO